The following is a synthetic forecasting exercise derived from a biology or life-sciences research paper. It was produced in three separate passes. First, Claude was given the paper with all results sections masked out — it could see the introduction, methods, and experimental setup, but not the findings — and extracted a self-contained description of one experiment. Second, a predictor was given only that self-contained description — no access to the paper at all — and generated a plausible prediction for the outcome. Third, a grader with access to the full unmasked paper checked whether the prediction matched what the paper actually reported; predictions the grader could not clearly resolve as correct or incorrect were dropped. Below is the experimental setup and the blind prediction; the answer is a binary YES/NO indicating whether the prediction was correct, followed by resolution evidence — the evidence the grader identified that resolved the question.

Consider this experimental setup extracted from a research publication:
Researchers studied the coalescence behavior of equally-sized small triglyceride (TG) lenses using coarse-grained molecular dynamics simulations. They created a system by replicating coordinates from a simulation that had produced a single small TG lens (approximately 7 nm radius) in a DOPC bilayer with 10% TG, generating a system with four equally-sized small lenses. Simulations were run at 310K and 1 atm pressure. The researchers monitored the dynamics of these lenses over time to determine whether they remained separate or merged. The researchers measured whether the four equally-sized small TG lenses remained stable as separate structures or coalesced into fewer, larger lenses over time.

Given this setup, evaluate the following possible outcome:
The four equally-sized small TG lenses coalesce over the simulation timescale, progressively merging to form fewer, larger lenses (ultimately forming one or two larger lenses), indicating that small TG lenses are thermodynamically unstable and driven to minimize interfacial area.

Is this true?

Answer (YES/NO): YES